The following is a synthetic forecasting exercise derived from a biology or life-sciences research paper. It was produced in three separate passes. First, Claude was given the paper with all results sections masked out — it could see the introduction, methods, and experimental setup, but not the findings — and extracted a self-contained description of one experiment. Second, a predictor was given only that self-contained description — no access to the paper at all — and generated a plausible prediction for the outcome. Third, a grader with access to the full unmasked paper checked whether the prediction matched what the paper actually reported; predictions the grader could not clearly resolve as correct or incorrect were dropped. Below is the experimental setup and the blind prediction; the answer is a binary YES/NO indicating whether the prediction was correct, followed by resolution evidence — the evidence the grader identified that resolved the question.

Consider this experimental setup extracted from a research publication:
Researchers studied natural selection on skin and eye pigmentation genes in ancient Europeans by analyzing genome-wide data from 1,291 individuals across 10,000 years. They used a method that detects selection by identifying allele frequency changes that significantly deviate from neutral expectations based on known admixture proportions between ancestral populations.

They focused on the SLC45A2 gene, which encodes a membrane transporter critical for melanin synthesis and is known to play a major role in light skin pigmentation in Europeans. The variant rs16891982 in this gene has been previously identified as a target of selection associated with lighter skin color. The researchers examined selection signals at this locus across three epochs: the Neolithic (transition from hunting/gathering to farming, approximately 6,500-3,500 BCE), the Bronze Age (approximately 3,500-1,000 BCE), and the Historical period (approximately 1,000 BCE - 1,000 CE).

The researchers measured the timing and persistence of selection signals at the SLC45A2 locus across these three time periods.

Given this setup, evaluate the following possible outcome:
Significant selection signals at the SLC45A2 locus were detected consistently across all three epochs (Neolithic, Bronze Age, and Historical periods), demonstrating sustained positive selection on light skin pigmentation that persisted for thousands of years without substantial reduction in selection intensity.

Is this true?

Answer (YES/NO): NO